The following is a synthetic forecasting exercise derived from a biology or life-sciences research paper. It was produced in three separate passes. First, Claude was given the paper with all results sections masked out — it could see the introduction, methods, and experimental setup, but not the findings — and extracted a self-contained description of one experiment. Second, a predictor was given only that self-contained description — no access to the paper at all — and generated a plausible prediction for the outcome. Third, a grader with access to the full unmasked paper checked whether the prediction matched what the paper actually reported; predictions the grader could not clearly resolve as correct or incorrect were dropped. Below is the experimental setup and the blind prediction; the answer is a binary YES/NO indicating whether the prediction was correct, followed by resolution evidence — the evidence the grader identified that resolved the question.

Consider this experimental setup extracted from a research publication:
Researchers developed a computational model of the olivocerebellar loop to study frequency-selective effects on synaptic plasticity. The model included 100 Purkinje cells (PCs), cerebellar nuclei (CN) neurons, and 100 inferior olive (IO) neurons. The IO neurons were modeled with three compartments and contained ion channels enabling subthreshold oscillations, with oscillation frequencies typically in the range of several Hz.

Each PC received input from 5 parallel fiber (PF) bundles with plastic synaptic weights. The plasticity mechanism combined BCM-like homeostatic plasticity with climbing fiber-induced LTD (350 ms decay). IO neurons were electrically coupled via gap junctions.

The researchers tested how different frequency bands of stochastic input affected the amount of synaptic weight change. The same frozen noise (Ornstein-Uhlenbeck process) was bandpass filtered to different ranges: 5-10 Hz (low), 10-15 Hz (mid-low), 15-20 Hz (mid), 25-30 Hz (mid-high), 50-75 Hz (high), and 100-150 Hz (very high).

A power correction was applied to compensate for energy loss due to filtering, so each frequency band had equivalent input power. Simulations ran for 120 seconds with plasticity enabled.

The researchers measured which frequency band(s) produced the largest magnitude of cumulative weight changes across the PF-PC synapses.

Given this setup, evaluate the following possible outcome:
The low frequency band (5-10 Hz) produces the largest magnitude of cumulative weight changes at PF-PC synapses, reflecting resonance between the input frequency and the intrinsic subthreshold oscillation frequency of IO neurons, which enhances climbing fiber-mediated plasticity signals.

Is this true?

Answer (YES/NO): YES